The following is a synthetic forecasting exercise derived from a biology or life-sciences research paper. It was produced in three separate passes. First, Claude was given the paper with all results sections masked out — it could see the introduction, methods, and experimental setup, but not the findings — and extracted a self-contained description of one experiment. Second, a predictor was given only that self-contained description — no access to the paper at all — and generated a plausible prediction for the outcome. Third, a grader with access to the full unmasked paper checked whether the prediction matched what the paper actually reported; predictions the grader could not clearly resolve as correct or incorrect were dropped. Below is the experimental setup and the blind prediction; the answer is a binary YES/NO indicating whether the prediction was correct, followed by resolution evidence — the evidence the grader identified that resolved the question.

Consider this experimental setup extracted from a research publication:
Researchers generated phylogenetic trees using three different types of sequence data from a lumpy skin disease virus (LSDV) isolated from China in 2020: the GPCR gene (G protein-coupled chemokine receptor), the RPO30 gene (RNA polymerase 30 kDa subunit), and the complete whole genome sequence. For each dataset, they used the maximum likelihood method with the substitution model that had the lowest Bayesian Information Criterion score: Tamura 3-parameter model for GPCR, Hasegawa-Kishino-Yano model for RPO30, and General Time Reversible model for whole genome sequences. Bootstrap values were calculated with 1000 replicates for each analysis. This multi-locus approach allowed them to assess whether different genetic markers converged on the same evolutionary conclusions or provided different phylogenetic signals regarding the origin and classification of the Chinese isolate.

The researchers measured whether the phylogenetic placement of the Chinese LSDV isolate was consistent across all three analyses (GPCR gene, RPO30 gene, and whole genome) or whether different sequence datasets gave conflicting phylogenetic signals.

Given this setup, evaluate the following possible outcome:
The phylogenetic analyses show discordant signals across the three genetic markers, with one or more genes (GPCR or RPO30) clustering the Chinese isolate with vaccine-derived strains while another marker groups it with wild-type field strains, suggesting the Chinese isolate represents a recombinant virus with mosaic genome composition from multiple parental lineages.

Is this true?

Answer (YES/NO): NO